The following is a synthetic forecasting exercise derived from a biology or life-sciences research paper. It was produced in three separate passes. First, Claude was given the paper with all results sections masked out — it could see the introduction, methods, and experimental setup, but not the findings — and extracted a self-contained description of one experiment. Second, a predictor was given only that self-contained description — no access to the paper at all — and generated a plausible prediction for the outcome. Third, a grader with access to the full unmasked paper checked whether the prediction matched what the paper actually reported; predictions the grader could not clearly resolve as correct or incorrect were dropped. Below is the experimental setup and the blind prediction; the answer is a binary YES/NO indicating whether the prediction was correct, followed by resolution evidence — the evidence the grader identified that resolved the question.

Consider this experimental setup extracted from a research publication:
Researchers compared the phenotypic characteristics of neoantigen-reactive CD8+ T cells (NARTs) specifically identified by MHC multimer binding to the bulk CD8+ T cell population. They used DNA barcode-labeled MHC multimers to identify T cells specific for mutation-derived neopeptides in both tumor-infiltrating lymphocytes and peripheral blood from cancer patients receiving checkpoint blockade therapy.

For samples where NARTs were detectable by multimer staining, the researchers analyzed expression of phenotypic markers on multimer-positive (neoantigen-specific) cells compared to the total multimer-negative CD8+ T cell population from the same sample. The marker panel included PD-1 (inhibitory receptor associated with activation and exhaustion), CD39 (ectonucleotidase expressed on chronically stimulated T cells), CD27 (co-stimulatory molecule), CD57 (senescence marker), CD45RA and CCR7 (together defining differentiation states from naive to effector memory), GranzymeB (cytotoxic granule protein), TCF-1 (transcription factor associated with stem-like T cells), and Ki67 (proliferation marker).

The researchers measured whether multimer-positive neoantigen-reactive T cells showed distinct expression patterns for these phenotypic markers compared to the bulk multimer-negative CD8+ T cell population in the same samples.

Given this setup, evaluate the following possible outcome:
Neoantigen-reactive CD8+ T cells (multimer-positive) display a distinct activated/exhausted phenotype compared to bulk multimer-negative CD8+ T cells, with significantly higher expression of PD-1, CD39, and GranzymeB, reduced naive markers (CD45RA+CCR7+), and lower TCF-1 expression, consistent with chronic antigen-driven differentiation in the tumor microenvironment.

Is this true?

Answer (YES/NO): NO